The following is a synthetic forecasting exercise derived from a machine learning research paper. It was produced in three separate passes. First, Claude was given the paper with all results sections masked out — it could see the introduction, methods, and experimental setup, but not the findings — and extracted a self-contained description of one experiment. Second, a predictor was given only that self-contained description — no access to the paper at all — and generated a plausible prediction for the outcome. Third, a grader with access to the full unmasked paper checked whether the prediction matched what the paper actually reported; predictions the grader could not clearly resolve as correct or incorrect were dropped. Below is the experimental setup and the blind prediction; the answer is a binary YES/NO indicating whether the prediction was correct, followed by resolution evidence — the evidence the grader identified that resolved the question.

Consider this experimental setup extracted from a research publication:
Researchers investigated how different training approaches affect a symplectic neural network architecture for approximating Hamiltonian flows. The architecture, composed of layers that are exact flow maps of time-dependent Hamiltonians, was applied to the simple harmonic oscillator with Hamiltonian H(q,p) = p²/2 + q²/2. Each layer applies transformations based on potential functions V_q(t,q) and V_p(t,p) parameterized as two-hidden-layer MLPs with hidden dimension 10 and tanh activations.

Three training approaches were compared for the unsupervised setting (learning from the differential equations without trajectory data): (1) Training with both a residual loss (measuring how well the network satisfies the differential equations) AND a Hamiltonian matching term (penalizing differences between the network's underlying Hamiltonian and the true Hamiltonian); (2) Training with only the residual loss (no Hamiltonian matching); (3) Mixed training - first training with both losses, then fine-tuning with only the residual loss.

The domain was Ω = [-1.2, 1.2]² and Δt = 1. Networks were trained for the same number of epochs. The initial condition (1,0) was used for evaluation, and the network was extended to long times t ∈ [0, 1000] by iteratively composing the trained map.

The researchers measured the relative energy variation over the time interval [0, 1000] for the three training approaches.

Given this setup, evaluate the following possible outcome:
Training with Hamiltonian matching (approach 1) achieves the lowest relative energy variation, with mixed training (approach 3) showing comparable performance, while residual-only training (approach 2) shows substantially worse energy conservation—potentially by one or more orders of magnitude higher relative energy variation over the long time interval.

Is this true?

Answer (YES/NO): NO